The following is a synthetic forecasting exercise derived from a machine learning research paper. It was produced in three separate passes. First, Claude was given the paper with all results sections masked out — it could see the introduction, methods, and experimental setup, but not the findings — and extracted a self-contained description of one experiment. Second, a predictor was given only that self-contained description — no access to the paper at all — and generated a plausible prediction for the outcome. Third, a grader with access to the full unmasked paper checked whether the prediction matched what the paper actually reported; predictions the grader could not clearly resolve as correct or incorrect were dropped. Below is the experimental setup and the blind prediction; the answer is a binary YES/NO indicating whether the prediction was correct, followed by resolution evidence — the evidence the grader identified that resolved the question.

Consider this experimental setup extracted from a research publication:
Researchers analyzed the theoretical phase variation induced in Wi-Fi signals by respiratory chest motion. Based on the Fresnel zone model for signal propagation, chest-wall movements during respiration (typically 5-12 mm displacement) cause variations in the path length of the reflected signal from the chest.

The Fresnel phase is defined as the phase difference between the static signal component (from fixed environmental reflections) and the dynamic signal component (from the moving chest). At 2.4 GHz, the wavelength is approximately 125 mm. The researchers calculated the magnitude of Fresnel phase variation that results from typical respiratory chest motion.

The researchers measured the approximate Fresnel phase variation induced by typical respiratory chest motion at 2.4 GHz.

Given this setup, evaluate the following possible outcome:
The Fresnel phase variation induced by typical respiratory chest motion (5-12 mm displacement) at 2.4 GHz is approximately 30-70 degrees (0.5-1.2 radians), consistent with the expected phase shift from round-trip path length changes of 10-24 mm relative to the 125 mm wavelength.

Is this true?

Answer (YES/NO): YES